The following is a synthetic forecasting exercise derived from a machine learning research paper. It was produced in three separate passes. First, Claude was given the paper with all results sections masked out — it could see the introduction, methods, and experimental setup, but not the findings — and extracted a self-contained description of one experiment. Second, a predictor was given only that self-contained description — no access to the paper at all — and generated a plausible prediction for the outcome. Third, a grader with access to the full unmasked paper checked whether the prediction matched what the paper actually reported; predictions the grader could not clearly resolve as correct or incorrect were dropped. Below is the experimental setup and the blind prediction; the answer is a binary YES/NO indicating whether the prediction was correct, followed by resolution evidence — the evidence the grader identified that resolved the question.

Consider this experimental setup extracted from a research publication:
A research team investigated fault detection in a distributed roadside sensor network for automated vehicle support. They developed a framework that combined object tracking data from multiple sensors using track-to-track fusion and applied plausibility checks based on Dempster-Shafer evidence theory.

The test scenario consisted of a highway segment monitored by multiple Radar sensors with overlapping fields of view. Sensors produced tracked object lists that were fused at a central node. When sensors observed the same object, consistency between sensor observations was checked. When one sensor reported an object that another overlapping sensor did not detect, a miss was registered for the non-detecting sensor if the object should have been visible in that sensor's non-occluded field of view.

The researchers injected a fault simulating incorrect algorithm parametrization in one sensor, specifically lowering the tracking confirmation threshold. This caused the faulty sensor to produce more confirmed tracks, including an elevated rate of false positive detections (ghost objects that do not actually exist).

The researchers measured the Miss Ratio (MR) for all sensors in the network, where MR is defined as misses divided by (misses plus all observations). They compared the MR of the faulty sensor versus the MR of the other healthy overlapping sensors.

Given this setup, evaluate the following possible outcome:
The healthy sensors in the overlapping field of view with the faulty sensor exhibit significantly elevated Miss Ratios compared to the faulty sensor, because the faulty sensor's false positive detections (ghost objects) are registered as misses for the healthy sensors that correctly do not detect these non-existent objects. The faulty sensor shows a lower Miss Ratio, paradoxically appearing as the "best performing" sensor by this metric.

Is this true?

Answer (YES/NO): YES